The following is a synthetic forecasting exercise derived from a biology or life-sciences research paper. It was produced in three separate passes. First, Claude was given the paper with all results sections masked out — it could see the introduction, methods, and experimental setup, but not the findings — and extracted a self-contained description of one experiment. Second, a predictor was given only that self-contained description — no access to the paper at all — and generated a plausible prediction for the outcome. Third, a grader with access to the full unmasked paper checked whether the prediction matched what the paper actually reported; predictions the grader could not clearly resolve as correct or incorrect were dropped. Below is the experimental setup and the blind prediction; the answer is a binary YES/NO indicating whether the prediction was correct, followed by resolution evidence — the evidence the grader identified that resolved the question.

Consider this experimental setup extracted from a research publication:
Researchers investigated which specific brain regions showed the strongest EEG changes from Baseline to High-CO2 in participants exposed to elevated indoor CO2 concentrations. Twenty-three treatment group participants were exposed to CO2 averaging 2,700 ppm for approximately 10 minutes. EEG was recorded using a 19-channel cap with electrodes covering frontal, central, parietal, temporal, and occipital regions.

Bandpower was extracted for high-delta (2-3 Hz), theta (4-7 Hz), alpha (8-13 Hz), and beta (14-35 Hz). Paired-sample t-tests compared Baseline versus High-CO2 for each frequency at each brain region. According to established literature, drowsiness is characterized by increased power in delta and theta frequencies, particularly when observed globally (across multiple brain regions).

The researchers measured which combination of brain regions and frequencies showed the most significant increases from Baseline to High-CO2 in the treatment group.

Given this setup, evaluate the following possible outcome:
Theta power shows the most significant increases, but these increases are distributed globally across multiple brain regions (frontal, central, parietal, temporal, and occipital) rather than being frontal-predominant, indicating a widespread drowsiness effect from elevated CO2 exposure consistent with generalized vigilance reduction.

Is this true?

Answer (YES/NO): NO